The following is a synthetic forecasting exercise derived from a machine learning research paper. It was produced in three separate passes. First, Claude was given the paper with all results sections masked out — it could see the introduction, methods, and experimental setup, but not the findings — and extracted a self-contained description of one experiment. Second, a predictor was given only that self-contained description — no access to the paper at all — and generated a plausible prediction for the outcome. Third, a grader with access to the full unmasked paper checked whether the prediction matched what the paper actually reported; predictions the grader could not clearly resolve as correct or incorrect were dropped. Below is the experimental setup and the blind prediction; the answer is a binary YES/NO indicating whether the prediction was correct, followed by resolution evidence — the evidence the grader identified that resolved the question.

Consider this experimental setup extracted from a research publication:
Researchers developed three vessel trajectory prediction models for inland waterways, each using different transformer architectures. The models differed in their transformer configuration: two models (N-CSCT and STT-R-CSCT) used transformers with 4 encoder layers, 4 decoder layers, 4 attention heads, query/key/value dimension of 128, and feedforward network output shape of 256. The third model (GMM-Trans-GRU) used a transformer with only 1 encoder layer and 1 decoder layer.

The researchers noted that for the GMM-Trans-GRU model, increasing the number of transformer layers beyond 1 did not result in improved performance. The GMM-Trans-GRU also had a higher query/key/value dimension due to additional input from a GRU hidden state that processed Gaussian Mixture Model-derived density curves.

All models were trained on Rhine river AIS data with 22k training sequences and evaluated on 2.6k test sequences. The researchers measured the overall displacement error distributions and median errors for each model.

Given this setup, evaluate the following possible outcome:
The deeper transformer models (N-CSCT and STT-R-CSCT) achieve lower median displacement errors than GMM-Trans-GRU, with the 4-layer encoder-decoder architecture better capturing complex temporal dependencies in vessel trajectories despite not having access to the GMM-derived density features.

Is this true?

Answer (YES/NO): NO